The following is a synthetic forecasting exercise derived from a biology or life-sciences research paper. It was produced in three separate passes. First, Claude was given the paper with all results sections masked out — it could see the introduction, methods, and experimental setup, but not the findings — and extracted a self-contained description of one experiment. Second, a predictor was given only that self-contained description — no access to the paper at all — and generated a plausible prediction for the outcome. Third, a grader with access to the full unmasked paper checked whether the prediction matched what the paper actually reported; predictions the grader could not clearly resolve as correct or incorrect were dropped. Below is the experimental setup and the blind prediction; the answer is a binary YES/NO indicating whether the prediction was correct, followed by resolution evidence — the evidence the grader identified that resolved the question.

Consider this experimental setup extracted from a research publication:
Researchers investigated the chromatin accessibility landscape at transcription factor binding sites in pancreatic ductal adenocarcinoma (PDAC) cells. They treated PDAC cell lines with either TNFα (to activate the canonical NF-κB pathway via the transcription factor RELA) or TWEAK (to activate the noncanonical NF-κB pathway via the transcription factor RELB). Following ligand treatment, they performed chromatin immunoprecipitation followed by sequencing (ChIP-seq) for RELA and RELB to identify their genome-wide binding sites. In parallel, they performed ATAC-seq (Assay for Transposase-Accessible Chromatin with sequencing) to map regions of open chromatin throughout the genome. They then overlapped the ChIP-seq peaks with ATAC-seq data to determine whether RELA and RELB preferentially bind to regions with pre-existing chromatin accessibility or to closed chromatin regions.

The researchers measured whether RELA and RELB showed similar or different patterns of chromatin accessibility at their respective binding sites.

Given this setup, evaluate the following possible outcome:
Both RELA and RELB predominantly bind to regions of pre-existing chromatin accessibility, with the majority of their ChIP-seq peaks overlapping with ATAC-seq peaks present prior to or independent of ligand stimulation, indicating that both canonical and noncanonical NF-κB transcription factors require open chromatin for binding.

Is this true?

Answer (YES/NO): NO